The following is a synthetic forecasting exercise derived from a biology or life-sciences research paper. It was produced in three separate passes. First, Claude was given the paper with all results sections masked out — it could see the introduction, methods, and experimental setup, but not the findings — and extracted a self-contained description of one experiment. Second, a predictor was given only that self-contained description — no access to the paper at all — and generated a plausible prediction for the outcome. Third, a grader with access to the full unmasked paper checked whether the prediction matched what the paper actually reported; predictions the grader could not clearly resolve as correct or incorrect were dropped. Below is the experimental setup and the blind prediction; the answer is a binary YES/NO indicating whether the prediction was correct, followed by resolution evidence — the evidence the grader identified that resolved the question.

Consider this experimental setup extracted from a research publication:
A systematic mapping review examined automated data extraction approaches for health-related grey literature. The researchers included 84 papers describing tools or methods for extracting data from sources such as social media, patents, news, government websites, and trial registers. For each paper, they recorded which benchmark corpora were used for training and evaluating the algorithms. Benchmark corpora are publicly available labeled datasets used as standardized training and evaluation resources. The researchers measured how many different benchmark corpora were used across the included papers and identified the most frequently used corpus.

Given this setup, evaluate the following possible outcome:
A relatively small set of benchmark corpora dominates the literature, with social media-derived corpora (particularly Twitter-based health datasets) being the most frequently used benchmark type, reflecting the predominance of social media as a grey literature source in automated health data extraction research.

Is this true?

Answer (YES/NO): NO